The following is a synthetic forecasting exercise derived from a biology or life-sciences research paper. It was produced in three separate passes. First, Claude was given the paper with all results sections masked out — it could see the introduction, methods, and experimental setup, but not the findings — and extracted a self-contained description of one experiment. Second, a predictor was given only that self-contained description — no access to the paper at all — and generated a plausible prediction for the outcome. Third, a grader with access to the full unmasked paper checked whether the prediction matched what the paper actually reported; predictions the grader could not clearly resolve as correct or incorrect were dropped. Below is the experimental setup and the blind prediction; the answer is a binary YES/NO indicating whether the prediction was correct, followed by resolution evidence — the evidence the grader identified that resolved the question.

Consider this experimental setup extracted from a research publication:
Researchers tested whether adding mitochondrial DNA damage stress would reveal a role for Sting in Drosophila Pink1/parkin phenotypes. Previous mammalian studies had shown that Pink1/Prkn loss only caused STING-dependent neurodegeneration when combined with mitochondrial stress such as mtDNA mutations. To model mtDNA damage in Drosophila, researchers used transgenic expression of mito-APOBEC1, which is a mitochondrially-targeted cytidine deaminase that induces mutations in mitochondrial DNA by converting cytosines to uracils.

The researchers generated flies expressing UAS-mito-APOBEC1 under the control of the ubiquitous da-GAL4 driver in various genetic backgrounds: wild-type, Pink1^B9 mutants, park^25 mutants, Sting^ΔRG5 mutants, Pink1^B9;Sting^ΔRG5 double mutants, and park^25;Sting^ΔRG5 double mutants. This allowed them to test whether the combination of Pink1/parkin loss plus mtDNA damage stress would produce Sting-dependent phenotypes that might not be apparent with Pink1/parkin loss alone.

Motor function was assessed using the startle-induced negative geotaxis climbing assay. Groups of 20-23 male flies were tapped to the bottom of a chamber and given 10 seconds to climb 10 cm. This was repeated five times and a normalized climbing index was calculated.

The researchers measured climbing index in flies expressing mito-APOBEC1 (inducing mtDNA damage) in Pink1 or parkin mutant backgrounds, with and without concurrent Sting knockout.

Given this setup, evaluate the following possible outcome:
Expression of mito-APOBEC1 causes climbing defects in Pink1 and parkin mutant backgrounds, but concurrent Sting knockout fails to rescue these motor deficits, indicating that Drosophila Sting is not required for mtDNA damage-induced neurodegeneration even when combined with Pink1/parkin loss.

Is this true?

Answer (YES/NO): YES